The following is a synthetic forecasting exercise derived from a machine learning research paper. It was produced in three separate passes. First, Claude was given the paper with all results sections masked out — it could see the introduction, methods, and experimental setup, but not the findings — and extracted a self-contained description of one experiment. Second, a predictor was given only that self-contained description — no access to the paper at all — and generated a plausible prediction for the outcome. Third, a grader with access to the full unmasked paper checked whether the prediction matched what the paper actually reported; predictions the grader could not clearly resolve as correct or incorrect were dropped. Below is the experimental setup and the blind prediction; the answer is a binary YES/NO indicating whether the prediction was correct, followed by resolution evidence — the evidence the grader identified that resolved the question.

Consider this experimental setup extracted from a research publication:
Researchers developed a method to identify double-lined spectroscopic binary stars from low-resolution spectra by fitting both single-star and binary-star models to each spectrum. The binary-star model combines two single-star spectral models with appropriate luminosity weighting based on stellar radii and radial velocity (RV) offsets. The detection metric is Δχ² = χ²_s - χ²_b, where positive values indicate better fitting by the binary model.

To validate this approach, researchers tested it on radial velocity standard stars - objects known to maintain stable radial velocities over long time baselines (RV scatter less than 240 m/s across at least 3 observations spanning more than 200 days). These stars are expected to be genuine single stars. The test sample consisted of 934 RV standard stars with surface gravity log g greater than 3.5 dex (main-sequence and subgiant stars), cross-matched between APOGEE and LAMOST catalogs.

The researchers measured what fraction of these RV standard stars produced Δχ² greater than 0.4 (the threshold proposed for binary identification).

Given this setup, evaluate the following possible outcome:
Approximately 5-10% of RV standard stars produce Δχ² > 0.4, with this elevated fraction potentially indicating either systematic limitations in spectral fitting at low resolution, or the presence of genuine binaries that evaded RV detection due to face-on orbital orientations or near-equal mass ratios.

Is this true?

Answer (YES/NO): NO